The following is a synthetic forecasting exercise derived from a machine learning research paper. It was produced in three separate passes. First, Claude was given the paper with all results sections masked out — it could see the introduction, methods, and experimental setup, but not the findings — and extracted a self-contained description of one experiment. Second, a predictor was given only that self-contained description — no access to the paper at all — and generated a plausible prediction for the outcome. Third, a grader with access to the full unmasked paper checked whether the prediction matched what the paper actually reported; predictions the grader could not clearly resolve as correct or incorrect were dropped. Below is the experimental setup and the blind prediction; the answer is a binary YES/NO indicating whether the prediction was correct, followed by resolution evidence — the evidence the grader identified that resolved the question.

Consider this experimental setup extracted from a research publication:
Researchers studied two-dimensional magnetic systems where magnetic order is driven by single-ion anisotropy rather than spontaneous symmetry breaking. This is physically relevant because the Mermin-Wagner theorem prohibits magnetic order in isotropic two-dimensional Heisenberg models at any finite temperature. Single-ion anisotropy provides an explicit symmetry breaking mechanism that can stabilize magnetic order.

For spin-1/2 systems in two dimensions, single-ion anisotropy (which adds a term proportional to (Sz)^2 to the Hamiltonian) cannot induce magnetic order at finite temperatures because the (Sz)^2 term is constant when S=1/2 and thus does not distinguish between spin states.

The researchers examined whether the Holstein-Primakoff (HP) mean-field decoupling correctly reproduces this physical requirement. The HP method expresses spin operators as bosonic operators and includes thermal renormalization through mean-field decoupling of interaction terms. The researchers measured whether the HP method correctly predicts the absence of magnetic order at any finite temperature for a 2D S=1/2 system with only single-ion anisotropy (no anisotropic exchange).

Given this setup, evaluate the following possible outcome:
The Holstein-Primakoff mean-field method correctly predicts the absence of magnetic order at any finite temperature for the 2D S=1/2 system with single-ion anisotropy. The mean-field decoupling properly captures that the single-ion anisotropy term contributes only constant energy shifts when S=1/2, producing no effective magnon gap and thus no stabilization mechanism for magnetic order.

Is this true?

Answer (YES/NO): NO